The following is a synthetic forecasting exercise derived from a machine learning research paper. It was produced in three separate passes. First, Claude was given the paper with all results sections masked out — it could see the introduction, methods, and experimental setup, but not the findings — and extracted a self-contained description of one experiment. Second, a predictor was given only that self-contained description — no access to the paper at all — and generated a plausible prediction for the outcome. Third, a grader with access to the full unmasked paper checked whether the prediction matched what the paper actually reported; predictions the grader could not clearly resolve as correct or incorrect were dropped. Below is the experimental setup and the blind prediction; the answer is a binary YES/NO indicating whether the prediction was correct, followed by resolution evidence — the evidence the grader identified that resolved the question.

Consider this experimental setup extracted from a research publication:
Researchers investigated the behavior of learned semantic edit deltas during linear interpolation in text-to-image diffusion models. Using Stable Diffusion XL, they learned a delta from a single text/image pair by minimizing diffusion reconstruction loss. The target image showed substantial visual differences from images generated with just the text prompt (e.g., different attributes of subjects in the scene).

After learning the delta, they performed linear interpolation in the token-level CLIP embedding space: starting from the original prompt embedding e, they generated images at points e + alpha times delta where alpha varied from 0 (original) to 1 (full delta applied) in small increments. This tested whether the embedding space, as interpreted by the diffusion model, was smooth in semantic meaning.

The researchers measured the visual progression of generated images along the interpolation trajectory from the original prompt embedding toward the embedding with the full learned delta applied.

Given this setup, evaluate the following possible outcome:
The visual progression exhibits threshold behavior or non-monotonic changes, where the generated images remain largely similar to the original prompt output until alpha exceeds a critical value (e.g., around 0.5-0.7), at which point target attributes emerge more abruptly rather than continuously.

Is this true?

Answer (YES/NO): NO